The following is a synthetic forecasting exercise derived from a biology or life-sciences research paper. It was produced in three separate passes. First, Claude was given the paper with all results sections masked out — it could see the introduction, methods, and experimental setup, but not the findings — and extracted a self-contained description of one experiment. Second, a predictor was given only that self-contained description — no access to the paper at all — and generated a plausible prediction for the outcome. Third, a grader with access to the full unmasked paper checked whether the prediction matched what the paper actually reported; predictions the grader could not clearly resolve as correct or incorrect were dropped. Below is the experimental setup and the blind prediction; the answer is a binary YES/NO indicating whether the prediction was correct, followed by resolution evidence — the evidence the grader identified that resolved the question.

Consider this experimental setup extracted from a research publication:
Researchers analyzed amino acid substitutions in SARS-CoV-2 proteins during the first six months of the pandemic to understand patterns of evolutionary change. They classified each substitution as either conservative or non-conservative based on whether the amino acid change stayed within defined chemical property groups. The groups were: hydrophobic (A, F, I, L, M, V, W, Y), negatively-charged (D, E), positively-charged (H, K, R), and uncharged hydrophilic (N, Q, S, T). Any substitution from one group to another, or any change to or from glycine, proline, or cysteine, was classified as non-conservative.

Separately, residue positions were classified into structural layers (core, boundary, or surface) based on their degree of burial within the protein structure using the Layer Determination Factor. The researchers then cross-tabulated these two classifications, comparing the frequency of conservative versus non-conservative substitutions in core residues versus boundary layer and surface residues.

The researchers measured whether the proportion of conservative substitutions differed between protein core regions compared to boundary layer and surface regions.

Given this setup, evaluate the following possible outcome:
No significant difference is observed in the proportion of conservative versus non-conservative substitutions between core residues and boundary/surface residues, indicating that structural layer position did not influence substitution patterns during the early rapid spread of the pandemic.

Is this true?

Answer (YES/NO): NO